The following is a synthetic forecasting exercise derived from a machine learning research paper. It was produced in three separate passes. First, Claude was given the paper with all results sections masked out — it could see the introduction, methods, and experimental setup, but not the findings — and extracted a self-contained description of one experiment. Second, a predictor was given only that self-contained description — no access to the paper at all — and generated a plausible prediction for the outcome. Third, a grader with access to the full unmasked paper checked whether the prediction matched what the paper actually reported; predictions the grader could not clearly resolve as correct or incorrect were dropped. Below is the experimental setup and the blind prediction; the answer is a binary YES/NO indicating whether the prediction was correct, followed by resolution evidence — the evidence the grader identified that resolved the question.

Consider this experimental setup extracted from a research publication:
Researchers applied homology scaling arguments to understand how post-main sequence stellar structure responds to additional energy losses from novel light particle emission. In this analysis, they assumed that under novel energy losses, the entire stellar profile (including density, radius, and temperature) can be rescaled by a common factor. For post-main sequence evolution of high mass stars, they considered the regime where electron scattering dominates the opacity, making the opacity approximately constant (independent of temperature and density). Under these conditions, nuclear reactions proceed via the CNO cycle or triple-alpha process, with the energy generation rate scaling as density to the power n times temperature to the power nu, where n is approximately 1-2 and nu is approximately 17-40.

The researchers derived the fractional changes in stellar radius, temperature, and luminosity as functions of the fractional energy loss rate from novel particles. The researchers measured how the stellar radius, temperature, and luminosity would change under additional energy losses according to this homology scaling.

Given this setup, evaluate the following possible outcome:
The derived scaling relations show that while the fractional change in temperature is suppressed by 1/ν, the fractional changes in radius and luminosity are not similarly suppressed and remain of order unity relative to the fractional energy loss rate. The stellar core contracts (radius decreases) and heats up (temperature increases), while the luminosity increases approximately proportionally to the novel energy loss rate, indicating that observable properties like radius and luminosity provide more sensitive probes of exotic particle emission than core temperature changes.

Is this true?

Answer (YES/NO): NO